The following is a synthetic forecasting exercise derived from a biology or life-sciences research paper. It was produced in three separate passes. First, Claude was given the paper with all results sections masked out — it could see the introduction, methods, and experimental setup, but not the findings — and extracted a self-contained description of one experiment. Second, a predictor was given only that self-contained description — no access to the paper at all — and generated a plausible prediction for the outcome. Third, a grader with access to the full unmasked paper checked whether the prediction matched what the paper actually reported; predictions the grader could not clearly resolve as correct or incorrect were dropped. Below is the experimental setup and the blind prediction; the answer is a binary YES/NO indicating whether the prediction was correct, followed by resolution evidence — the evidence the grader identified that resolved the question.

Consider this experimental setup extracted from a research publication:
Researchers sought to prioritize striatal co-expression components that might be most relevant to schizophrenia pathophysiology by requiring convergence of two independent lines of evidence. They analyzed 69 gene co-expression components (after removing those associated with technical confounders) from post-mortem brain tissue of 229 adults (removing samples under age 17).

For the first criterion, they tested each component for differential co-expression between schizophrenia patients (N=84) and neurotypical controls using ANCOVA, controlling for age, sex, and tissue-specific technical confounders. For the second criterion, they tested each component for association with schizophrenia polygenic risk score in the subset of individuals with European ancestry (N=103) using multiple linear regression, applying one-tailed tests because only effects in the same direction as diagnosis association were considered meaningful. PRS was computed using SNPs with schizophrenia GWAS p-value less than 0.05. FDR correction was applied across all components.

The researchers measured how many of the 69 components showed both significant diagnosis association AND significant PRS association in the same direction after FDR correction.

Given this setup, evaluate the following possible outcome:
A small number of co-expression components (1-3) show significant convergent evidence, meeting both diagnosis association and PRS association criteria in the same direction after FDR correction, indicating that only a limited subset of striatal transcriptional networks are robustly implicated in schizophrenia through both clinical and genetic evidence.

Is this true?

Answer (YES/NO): YES